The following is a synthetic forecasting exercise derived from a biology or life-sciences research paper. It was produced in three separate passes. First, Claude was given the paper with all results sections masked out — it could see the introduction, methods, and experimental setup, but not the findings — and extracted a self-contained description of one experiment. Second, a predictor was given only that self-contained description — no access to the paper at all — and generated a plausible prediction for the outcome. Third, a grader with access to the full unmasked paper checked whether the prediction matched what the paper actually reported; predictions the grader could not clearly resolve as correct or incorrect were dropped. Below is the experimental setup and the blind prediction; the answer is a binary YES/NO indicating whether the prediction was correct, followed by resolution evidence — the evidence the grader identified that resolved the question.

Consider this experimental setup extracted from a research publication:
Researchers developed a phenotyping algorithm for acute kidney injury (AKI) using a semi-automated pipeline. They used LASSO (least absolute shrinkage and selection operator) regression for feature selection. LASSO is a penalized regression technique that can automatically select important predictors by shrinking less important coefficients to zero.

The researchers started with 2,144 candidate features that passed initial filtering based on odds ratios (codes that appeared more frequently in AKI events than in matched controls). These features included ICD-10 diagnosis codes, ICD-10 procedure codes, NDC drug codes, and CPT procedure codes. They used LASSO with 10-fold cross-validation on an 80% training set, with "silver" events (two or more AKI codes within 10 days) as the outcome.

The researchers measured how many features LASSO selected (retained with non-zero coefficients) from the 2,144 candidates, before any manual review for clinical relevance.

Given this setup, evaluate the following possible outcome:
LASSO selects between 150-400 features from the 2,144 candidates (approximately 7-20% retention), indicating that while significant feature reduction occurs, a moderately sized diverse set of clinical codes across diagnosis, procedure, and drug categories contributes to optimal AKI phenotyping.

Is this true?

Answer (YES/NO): NO